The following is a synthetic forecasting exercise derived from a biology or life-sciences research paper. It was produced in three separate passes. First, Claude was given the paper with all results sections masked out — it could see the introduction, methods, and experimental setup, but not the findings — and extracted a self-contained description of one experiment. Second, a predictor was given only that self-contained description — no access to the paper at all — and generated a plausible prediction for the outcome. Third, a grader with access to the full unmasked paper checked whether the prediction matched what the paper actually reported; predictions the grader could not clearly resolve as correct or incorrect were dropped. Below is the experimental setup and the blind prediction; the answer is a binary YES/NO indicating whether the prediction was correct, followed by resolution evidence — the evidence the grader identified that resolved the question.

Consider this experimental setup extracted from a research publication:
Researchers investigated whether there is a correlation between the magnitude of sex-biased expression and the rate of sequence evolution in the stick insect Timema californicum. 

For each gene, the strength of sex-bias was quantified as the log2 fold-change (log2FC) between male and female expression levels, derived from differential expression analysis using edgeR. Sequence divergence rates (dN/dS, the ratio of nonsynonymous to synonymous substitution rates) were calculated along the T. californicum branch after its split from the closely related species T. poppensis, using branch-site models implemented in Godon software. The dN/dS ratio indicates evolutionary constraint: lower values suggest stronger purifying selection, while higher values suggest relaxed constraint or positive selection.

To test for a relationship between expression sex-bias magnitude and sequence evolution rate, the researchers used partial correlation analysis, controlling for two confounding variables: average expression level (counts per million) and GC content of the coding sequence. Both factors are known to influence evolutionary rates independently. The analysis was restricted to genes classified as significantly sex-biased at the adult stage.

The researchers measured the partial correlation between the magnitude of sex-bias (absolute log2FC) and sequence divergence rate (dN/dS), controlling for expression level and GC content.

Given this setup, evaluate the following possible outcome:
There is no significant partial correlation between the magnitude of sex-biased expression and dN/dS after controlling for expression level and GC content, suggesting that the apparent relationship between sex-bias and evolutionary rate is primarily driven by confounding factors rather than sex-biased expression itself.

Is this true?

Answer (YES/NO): NO